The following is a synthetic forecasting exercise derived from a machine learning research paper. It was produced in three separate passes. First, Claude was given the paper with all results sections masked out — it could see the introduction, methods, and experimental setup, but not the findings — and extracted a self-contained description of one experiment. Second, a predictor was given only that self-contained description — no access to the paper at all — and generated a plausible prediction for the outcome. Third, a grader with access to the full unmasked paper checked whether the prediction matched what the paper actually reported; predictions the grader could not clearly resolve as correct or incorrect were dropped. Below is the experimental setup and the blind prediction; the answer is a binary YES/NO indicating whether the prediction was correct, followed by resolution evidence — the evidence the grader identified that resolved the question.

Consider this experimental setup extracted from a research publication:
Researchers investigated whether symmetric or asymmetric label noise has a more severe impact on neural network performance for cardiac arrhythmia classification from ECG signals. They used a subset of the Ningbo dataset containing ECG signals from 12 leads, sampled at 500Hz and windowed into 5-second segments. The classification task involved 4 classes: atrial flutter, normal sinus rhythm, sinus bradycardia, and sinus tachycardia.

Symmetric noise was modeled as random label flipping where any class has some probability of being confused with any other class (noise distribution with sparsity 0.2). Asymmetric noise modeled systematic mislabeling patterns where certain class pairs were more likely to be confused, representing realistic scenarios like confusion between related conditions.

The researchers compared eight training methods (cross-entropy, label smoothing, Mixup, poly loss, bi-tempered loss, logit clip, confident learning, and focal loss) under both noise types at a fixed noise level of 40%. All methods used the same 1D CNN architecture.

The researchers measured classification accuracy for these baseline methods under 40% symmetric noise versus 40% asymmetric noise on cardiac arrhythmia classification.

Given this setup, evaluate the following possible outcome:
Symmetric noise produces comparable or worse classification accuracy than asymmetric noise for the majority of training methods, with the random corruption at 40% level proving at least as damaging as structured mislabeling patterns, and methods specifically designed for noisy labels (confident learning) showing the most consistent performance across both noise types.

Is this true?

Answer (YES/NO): NO